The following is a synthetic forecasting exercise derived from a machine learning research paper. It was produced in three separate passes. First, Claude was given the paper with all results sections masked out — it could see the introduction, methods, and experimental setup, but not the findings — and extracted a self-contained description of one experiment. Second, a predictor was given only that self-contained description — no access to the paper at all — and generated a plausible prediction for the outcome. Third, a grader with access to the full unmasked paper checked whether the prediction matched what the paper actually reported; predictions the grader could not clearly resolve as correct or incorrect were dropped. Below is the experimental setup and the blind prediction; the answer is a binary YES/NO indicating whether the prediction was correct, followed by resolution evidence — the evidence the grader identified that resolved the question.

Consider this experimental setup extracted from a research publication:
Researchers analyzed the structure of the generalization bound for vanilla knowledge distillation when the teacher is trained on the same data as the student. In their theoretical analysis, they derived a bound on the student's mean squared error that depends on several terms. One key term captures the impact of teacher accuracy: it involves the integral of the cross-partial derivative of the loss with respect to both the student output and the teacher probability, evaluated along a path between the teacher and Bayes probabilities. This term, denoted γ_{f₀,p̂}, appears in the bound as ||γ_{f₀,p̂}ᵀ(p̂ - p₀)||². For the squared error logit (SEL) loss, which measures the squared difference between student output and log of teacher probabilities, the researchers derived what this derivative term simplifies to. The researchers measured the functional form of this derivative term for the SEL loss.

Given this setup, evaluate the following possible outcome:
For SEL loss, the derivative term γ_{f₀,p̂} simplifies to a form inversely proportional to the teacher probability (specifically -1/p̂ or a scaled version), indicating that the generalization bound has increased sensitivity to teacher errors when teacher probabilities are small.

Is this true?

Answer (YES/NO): YES